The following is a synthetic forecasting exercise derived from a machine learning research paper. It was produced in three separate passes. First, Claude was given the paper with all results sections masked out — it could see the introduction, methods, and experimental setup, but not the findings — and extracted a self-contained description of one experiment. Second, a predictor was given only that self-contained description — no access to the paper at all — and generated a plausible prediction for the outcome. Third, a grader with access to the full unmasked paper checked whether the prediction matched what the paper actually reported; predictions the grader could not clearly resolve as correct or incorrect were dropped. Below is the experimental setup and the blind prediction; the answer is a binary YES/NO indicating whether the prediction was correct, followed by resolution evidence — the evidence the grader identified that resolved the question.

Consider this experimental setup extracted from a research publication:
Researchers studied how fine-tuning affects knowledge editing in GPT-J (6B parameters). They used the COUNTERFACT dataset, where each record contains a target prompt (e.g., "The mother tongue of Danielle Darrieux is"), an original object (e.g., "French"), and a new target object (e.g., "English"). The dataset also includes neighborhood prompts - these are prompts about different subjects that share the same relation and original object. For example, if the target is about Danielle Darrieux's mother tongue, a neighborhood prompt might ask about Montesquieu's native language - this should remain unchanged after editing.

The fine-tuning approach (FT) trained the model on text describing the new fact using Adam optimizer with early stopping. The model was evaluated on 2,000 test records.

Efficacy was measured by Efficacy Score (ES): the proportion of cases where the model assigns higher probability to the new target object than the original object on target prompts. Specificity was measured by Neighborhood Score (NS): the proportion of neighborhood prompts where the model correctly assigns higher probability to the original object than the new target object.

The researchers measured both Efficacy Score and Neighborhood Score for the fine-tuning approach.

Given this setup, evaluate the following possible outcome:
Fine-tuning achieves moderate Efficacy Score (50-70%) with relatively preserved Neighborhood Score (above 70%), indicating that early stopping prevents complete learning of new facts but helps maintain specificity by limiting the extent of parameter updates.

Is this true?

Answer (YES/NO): NO